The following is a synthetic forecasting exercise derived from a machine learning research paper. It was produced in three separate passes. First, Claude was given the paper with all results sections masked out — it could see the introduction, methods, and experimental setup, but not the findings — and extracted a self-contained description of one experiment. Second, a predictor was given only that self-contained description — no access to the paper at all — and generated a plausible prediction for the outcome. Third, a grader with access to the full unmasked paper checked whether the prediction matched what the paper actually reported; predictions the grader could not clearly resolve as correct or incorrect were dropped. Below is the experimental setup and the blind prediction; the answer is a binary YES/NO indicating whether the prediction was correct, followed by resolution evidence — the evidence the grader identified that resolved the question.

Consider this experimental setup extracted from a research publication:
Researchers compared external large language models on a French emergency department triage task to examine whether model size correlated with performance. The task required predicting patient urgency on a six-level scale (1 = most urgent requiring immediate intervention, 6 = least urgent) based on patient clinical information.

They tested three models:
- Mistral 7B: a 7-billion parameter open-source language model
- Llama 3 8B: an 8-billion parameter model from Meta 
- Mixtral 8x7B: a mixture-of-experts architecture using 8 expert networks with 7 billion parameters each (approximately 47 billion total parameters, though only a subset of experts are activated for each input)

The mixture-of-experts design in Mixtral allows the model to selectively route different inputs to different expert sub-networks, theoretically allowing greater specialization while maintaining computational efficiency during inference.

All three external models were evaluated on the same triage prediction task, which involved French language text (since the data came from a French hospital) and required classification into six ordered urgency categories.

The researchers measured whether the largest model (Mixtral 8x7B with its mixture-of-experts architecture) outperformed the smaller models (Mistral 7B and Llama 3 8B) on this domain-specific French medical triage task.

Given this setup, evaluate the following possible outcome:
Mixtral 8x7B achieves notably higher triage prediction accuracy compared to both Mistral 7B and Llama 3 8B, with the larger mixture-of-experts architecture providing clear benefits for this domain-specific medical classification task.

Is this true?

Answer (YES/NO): NO